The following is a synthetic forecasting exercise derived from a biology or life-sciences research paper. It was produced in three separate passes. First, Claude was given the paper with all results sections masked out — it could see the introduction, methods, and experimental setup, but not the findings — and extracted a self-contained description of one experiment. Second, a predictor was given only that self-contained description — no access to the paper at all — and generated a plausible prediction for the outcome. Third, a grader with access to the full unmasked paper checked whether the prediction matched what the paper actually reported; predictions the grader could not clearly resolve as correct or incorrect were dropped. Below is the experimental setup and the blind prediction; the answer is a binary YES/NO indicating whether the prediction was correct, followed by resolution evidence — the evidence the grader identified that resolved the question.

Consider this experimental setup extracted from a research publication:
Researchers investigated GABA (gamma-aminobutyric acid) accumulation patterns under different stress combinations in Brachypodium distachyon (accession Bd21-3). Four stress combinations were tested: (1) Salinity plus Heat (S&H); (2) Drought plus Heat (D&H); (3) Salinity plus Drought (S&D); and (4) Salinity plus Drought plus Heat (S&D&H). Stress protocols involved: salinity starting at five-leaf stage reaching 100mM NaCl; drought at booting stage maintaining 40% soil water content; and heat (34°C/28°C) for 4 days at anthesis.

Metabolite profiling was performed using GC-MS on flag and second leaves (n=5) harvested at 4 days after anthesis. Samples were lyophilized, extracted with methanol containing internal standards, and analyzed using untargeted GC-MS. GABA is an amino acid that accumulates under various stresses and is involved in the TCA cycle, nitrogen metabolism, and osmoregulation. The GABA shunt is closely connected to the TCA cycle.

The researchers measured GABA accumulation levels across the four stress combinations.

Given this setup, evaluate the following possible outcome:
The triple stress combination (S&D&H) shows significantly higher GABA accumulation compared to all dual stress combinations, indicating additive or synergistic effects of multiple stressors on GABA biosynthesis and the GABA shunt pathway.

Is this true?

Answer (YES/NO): NO